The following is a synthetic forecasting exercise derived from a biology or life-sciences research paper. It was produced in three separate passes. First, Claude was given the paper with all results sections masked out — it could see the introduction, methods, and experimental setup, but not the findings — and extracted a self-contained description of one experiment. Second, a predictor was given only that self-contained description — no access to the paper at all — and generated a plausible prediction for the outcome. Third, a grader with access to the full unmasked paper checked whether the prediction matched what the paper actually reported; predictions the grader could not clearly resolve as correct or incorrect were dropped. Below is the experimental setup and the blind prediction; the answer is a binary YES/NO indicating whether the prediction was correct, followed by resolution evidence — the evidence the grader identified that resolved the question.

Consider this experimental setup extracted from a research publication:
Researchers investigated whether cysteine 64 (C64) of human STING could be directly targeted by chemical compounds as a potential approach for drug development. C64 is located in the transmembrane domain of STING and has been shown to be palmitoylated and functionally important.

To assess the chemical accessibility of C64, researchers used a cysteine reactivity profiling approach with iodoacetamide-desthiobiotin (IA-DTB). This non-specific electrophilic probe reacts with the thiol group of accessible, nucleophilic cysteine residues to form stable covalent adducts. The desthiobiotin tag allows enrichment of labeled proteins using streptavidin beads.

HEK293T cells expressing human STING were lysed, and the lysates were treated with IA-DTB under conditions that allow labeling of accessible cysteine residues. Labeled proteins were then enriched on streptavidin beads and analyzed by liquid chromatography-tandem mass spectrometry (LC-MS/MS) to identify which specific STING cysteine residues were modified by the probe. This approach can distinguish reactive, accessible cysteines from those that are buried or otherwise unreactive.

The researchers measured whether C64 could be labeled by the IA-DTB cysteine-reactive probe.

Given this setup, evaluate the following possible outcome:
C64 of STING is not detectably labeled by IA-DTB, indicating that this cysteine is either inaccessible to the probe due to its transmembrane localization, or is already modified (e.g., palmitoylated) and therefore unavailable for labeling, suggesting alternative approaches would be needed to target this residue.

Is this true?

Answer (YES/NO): YES